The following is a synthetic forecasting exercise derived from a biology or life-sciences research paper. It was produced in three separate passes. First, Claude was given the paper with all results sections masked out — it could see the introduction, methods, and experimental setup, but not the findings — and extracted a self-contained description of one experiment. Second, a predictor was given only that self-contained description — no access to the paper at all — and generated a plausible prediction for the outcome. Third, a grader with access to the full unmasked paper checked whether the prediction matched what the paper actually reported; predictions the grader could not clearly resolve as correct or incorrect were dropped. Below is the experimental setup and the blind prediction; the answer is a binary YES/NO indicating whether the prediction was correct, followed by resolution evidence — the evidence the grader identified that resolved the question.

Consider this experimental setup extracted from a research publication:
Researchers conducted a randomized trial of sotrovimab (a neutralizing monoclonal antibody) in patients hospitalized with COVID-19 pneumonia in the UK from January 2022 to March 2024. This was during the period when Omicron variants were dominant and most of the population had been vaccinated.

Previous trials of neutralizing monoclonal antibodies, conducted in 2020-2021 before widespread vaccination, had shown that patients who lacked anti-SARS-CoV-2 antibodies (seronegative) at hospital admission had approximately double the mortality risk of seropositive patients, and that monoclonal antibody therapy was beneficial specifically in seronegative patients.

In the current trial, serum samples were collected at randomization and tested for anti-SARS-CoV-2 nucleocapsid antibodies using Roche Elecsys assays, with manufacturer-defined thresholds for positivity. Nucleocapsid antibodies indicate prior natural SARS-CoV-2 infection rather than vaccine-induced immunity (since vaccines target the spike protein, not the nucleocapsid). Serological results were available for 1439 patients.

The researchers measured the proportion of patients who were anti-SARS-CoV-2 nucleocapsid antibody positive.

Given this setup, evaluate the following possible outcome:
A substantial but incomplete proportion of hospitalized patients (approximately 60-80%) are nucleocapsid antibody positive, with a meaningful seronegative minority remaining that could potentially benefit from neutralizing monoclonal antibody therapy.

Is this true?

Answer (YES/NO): NO